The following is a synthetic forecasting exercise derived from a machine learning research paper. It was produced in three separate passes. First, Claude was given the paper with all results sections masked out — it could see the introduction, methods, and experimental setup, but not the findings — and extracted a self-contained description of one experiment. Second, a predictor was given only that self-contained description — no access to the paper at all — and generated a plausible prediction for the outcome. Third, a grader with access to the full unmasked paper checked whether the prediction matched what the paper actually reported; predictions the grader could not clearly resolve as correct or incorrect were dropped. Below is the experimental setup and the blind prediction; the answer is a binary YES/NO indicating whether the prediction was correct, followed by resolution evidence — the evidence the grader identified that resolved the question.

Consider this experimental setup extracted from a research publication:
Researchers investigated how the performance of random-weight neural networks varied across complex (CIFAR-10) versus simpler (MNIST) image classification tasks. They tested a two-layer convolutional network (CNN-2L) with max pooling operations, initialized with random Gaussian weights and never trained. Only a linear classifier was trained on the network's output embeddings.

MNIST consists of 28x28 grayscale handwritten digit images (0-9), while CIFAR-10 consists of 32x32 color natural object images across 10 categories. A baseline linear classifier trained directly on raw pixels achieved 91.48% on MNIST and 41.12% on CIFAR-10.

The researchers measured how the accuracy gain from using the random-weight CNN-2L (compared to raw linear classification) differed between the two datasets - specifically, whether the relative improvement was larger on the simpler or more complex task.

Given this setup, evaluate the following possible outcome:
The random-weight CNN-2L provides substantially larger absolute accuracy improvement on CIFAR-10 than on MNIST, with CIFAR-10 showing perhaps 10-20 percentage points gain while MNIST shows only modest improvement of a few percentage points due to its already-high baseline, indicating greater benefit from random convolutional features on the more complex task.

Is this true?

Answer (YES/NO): YES